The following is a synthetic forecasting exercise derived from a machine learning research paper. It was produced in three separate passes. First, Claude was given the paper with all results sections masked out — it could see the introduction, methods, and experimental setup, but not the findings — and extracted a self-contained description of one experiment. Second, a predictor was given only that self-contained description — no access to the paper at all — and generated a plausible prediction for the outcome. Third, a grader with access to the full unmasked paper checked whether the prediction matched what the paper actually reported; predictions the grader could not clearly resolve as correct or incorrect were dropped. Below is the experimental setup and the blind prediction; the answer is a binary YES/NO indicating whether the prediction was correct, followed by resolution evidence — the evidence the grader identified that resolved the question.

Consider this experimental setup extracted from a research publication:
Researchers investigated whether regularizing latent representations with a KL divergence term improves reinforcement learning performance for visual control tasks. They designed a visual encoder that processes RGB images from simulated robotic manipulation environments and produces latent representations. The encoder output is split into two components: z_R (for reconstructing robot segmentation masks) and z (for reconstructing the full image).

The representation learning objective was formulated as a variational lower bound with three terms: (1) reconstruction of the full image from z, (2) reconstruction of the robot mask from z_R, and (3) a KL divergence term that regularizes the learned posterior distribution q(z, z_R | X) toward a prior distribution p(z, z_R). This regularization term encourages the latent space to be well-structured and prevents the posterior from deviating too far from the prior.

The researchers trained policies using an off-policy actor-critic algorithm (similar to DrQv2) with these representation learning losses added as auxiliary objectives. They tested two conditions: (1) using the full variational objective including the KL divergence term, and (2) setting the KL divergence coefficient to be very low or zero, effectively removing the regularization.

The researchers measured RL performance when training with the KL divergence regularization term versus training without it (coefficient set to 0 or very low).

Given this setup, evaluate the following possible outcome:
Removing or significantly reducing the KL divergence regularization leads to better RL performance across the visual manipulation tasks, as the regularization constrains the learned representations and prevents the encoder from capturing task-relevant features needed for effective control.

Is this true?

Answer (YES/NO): YES